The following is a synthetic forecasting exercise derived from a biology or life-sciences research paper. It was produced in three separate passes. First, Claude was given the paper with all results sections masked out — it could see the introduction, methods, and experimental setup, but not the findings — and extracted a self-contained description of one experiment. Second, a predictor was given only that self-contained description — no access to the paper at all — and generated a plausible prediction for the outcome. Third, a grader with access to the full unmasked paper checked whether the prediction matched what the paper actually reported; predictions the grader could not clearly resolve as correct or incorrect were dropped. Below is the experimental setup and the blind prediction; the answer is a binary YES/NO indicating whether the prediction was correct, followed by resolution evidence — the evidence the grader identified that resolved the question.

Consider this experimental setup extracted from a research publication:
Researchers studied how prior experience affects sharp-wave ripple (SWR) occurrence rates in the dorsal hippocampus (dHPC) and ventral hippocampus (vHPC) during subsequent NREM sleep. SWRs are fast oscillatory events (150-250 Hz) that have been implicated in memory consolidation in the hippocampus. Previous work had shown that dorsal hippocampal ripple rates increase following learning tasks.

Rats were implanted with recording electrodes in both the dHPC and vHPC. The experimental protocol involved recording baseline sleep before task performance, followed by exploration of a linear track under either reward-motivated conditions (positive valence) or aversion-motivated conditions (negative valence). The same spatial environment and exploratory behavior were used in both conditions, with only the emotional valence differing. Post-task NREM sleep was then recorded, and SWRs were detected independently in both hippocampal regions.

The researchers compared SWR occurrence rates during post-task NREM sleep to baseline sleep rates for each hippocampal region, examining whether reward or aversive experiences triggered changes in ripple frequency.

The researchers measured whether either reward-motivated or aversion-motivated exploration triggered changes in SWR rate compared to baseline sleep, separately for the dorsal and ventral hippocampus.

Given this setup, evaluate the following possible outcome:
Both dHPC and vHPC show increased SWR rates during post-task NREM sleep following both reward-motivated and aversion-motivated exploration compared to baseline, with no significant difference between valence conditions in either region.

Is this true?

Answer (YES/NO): NO